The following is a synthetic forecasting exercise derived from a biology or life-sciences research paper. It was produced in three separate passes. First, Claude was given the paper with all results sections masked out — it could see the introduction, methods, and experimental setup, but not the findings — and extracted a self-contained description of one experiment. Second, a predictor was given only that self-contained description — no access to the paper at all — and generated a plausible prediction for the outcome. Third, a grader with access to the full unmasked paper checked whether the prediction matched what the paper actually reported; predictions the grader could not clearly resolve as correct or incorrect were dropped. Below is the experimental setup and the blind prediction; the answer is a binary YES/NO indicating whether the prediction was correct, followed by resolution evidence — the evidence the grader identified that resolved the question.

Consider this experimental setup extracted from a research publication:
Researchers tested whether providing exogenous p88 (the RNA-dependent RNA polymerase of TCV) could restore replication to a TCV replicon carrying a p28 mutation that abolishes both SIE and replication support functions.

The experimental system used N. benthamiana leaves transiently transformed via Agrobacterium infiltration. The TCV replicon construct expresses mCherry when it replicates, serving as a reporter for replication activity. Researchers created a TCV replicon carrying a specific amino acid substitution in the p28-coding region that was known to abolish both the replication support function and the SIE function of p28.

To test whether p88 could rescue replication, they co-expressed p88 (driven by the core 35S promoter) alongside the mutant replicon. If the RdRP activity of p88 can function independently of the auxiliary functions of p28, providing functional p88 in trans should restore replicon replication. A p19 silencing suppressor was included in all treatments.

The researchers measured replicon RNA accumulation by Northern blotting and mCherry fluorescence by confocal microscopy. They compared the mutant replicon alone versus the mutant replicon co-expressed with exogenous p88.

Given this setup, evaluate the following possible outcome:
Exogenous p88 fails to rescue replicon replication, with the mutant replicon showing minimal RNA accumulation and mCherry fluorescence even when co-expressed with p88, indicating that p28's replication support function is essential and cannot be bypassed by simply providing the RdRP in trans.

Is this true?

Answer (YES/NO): YES